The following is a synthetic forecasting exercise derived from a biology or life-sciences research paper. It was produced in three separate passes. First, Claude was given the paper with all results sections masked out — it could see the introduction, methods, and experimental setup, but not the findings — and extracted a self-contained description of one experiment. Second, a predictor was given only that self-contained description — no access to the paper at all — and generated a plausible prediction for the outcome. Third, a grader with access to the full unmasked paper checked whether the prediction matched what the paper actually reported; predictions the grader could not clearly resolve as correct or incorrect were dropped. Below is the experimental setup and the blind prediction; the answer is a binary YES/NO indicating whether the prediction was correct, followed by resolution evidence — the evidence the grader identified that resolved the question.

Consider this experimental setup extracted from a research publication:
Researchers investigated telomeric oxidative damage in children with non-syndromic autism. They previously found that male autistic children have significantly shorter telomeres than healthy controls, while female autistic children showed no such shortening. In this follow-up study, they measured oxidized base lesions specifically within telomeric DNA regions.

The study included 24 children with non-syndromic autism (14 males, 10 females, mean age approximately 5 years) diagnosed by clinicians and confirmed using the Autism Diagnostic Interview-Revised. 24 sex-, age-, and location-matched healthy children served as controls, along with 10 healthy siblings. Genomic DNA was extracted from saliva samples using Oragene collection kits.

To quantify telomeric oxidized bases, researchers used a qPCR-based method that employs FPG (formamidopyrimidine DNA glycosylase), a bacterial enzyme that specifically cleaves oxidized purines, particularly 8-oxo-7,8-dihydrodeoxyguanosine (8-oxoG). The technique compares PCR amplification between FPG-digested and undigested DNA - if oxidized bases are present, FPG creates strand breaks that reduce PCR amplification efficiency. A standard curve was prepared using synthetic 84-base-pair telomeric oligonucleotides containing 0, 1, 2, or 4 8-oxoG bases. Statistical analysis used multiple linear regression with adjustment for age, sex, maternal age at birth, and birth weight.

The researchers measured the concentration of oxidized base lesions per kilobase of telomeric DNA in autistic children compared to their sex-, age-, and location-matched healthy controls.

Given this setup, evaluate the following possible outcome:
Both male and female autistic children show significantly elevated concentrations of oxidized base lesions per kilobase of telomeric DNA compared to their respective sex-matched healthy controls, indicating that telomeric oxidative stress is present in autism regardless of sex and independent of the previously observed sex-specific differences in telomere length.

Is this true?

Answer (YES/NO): YES